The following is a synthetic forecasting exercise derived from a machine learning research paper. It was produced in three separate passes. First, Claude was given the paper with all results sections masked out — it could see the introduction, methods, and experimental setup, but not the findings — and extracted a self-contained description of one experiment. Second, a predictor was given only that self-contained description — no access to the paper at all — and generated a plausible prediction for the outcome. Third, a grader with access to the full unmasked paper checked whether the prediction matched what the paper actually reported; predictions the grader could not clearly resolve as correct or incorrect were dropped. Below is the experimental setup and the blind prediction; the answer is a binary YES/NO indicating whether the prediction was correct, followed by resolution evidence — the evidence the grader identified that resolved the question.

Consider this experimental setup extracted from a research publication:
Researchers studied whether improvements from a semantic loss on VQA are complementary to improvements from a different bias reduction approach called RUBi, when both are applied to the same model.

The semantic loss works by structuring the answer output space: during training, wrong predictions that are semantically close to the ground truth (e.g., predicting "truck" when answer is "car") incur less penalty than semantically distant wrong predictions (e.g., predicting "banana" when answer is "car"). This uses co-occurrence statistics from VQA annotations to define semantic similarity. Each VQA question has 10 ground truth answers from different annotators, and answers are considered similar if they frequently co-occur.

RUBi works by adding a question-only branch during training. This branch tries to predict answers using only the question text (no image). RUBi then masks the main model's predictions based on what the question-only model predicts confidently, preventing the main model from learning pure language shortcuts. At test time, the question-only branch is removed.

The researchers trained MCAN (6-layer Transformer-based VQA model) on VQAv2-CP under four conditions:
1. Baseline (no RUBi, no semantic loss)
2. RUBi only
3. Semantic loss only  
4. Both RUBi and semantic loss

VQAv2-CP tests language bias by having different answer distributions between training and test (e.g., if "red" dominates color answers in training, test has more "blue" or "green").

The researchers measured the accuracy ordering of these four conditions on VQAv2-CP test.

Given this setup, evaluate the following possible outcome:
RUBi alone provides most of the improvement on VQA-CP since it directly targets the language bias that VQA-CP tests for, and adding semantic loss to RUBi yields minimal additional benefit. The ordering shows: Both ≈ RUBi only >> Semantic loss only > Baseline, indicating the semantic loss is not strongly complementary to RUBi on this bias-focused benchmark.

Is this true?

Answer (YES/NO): NO